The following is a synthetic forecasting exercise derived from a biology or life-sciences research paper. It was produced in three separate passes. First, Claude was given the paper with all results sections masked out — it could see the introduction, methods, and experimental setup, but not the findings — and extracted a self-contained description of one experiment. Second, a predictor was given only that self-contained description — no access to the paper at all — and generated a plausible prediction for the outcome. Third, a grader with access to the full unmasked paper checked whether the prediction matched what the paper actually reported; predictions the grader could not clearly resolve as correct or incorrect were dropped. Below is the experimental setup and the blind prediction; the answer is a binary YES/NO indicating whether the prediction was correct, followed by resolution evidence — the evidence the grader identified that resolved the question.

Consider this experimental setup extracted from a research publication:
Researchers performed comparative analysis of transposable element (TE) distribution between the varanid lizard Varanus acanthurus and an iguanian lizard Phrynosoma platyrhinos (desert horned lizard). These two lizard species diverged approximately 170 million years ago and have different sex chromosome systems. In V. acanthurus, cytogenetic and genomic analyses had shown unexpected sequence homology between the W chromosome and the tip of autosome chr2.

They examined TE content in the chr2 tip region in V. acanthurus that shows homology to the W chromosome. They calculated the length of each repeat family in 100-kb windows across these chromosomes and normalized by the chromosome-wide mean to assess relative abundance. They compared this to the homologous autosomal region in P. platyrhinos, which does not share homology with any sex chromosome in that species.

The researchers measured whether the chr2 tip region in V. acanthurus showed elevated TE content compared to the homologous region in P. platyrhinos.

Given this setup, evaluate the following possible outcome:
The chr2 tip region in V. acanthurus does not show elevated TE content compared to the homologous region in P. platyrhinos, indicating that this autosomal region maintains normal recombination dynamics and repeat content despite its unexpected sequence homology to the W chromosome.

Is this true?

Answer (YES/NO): NO